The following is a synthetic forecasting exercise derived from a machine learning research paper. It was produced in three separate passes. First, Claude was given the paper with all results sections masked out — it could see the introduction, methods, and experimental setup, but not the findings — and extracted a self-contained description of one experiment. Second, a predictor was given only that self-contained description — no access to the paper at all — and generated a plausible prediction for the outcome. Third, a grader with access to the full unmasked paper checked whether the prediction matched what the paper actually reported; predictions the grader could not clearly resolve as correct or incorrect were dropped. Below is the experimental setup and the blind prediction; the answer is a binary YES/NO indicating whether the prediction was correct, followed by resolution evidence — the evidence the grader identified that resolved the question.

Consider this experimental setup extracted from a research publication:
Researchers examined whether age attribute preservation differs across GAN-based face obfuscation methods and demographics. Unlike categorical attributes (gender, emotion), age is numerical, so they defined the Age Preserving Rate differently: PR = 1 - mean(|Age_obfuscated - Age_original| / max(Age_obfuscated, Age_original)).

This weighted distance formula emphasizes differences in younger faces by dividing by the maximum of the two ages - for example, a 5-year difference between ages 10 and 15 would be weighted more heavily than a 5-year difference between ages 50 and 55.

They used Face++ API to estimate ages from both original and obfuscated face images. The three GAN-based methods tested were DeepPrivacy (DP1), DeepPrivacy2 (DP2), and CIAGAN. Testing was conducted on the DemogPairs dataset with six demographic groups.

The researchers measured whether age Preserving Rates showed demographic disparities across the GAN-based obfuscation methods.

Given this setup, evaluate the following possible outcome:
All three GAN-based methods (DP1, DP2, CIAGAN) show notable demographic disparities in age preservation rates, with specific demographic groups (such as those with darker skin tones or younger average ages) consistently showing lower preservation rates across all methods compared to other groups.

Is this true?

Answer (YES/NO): NO